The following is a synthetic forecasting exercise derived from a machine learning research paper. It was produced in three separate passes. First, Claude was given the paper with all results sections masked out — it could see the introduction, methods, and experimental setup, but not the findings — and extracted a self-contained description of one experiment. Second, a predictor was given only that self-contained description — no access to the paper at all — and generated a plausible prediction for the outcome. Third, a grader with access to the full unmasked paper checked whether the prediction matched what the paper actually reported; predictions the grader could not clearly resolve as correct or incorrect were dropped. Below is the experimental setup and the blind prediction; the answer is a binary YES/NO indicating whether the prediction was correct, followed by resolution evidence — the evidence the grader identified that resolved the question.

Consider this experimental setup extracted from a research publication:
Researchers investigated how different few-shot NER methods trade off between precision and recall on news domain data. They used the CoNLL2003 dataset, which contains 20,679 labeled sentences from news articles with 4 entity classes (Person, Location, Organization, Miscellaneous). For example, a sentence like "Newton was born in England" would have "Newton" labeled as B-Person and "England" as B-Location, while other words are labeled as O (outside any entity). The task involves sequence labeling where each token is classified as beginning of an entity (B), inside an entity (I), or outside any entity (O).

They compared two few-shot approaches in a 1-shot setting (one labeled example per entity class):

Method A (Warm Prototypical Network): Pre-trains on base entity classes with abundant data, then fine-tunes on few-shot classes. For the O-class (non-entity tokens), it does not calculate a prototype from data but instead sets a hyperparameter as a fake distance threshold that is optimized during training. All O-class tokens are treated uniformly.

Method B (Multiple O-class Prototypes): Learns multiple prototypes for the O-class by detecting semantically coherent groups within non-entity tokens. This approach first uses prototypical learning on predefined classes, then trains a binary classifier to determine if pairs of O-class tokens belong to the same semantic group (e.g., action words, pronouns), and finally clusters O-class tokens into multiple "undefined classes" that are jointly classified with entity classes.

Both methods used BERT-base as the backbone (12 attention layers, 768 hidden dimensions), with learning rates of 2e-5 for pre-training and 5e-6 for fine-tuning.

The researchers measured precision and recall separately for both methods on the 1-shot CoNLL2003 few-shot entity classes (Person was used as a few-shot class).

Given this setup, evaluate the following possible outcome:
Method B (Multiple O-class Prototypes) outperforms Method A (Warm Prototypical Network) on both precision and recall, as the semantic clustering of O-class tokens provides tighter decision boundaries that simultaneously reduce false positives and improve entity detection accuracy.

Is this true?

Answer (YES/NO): NO